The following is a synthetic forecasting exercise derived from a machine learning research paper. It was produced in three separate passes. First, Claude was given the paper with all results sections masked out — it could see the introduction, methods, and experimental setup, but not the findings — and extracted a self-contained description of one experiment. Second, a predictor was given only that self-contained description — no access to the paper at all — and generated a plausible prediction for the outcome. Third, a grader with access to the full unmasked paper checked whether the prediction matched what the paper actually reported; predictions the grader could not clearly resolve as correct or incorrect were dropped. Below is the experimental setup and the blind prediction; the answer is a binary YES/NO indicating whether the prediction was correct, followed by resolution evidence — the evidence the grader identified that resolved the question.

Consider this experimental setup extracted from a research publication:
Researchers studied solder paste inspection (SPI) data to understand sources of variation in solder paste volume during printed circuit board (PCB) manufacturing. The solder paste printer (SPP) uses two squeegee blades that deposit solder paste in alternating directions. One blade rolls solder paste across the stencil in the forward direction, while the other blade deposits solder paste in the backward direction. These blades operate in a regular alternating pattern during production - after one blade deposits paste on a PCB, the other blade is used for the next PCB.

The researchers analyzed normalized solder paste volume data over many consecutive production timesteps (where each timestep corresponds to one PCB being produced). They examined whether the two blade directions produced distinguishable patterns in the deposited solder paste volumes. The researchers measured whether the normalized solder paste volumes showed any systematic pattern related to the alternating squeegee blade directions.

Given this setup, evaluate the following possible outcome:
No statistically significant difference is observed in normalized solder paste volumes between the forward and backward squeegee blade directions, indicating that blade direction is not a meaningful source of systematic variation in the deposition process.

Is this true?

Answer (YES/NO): NO